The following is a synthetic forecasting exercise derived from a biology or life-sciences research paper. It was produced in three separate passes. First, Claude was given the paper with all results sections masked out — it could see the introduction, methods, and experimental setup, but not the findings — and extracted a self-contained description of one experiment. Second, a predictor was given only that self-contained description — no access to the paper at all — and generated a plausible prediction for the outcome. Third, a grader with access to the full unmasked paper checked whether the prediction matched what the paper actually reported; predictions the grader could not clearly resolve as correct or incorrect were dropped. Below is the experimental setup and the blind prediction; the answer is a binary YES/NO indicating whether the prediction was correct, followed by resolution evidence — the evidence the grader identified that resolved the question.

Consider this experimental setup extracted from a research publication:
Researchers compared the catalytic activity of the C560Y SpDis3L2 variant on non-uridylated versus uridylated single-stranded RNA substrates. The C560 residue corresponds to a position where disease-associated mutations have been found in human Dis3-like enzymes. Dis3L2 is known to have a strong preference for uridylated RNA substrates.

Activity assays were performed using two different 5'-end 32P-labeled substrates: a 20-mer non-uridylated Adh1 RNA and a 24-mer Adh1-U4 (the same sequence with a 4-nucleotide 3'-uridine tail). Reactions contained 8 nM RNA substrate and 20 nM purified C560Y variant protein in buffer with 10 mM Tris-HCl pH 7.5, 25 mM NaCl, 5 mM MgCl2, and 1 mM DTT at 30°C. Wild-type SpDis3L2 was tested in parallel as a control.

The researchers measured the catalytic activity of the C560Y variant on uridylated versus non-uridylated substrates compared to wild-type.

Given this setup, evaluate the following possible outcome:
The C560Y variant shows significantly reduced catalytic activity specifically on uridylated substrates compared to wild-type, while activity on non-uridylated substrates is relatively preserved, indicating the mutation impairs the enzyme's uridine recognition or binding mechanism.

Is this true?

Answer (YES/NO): NO